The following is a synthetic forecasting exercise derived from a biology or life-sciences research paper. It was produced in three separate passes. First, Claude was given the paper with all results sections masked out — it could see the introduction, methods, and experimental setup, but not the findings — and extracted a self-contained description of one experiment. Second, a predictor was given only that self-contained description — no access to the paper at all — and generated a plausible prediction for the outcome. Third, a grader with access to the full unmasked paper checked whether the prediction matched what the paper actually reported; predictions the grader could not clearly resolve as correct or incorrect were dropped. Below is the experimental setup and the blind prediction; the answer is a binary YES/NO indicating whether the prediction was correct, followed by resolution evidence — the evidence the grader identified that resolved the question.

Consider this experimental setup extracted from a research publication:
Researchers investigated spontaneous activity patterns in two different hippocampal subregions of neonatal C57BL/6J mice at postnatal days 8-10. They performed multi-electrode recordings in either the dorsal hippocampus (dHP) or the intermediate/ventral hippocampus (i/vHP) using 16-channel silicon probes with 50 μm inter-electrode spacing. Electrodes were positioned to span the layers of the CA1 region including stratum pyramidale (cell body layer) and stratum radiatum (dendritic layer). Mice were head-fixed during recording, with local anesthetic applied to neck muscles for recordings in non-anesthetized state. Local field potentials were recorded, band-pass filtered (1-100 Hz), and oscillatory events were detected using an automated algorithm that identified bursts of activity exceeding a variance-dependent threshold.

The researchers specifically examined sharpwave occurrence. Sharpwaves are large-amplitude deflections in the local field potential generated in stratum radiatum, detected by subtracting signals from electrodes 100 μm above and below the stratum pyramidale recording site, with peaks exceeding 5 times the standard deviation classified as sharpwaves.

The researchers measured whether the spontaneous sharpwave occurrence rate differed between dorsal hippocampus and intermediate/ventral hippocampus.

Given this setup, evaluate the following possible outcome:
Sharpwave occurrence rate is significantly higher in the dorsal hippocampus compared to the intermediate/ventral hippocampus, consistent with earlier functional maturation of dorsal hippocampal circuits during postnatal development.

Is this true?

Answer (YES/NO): NO